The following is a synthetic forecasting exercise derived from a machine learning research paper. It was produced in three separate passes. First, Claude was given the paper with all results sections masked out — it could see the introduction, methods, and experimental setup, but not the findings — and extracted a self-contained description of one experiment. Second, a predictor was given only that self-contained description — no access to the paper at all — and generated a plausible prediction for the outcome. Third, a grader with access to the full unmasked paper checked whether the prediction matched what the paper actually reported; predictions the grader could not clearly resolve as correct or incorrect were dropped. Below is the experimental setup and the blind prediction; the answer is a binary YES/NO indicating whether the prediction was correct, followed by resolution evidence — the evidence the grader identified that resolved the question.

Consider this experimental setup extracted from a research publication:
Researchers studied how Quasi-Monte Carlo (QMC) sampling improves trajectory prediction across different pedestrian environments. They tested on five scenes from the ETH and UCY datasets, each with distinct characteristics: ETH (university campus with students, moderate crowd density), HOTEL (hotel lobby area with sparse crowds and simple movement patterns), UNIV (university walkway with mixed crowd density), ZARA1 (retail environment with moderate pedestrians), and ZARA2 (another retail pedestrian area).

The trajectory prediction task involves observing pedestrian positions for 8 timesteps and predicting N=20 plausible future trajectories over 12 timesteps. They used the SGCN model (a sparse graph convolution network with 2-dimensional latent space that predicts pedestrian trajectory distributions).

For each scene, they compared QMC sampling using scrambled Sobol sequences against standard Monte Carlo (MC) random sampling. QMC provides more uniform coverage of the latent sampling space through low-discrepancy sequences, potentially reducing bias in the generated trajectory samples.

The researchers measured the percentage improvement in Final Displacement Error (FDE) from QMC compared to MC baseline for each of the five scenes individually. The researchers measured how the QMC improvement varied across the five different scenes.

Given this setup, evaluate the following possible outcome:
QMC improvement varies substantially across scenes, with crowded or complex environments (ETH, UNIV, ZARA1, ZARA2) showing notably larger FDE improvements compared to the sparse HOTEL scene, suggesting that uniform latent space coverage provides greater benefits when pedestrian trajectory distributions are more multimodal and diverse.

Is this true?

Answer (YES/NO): NO